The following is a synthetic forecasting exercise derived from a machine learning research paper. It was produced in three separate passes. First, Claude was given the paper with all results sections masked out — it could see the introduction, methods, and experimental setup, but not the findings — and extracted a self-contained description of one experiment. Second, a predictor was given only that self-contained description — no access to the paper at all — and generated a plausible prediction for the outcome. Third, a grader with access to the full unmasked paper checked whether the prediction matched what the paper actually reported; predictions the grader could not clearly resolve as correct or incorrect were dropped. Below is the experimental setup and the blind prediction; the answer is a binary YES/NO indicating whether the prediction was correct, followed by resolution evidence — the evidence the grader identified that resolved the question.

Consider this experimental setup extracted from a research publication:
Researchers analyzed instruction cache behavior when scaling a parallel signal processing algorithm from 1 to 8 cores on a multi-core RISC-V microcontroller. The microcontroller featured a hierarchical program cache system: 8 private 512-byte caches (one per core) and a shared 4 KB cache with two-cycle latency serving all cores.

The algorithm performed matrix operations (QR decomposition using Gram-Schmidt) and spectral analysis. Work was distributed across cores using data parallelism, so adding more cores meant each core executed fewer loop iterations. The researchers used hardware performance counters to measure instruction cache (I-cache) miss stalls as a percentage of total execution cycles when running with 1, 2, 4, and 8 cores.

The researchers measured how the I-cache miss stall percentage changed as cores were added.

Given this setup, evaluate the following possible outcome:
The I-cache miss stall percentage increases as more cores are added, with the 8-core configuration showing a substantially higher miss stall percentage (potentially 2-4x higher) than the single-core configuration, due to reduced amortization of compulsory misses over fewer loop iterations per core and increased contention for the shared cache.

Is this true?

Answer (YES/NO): NO